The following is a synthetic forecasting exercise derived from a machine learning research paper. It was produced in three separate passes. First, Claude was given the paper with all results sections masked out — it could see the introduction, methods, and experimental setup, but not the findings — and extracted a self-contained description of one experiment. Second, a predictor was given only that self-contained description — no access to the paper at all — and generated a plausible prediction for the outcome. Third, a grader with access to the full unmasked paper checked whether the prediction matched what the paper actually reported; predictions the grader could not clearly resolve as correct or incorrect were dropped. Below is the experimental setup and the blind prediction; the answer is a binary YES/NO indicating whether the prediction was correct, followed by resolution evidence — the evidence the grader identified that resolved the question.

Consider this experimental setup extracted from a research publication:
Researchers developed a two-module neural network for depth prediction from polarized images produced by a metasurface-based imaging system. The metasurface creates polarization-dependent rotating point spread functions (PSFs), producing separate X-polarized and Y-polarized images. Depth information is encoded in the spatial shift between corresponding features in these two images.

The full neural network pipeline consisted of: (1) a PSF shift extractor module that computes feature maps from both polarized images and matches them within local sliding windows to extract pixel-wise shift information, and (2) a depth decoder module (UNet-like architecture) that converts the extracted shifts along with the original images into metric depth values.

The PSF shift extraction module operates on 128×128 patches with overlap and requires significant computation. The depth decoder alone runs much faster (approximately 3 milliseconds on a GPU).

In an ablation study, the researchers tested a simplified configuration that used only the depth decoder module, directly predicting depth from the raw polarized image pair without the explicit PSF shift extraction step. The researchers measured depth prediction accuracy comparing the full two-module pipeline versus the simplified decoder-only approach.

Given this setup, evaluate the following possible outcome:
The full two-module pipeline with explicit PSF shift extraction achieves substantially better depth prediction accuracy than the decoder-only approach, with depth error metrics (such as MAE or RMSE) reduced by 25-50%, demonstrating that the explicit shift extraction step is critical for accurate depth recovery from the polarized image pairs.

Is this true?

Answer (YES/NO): YES